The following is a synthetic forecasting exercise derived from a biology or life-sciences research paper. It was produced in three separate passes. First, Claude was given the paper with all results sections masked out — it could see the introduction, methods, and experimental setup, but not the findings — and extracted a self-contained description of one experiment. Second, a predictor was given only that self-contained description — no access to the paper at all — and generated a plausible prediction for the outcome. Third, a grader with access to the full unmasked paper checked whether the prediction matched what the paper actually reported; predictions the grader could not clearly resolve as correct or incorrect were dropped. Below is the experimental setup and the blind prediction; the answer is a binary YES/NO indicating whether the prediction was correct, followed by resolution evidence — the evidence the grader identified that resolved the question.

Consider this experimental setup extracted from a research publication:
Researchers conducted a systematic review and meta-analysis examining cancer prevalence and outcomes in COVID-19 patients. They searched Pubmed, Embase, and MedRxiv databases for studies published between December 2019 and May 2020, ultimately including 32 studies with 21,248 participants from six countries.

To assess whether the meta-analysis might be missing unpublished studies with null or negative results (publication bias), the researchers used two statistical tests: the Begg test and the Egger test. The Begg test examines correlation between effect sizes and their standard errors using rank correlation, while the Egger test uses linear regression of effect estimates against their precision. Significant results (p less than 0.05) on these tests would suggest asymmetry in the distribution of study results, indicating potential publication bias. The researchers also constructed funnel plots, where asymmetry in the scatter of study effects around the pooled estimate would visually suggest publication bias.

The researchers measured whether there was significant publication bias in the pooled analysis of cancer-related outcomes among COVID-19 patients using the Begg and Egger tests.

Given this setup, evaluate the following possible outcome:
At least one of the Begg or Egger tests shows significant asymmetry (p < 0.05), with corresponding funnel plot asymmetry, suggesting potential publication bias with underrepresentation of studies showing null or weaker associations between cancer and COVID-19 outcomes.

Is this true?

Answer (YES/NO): NO